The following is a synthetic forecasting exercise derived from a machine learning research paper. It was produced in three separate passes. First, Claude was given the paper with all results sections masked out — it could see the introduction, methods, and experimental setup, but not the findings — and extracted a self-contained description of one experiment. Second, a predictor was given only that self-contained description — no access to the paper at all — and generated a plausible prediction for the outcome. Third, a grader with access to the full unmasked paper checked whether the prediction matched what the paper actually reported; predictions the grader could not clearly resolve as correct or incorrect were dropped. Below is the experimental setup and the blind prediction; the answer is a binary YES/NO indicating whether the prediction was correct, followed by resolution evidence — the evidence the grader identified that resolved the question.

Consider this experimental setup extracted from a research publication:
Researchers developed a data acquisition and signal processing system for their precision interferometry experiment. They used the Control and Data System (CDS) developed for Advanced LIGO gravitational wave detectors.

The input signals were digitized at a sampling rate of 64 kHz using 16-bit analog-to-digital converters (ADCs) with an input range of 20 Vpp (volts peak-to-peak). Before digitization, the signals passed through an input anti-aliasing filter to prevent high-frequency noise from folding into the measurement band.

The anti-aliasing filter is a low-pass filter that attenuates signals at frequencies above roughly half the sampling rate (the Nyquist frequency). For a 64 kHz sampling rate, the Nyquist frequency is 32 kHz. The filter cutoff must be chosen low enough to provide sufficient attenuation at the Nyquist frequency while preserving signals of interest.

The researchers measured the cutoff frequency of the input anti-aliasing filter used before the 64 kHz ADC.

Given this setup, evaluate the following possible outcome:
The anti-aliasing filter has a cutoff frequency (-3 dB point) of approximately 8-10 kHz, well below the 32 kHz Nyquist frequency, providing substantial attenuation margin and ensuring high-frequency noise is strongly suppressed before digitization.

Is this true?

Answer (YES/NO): NO